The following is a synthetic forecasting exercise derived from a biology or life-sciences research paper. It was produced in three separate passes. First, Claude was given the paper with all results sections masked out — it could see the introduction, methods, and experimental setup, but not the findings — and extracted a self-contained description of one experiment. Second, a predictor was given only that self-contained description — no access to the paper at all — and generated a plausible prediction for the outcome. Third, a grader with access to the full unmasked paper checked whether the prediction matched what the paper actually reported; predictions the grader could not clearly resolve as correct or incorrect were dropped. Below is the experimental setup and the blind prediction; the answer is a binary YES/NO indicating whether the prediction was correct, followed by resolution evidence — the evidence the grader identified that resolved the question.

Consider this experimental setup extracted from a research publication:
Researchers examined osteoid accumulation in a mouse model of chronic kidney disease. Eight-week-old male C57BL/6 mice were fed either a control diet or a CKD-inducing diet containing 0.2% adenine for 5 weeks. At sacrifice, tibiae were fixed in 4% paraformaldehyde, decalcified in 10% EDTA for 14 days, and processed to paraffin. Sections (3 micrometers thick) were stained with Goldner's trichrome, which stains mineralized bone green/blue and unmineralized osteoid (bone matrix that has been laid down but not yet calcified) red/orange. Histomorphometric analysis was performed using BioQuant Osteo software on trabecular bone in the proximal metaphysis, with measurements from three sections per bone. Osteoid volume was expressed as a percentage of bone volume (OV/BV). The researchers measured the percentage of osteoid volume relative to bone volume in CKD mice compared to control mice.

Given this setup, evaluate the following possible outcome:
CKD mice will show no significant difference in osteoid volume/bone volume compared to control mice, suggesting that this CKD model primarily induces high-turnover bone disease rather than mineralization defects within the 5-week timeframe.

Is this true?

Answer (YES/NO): NO